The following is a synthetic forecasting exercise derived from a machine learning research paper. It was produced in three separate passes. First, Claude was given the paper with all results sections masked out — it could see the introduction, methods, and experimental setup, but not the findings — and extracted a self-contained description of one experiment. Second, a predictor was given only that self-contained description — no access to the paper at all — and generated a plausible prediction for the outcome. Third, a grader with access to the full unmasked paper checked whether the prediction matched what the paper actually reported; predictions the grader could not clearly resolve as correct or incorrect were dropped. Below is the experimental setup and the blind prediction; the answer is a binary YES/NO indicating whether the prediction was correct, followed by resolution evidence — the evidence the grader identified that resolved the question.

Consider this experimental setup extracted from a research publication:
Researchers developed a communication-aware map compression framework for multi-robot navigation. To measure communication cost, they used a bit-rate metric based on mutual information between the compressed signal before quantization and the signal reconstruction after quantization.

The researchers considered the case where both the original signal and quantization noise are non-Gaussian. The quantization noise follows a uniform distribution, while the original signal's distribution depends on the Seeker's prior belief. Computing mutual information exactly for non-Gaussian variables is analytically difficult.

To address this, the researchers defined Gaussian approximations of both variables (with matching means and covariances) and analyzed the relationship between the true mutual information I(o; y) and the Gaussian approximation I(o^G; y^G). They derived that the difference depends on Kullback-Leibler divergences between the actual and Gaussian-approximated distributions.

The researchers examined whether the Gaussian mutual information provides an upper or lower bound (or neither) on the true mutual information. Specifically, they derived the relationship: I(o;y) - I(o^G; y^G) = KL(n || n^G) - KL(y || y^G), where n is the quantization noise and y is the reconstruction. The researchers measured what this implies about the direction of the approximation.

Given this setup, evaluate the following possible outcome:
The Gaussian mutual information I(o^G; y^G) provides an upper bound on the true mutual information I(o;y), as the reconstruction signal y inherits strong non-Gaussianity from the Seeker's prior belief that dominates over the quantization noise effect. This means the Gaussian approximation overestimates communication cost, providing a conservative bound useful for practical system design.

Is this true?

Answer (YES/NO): NO